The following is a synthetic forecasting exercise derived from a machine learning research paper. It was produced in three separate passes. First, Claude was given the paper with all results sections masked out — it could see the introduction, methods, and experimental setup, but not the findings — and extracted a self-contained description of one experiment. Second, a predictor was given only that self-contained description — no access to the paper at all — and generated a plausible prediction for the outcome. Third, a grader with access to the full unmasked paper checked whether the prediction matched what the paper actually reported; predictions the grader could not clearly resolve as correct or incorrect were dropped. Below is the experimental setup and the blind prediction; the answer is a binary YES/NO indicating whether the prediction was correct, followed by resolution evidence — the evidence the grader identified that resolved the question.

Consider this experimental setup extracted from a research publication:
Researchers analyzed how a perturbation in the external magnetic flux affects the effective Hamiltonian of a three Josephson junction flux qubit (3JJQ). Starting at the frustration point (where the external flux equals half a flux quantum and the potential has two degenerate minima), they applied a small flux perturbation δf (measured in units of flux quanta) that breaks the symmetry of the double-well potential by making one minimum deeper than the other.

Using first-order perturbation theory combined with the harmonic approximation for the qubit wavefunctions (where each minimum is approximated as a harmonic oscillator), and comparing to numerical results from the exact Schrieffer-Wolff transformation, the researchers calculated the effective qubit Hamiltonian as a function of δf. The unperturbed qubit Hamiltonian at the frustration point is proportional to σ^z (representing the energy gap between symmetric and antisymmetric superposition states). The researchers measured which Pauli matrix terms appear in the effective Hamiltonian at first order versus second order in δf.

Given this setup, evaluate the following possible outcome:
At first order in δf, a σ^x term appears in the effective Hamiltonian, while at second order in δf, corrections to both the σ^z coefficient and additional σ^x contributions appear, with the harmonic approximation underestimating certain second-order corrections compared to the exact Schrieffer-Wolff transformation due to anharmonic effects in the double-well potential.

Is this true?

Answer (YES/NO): NO